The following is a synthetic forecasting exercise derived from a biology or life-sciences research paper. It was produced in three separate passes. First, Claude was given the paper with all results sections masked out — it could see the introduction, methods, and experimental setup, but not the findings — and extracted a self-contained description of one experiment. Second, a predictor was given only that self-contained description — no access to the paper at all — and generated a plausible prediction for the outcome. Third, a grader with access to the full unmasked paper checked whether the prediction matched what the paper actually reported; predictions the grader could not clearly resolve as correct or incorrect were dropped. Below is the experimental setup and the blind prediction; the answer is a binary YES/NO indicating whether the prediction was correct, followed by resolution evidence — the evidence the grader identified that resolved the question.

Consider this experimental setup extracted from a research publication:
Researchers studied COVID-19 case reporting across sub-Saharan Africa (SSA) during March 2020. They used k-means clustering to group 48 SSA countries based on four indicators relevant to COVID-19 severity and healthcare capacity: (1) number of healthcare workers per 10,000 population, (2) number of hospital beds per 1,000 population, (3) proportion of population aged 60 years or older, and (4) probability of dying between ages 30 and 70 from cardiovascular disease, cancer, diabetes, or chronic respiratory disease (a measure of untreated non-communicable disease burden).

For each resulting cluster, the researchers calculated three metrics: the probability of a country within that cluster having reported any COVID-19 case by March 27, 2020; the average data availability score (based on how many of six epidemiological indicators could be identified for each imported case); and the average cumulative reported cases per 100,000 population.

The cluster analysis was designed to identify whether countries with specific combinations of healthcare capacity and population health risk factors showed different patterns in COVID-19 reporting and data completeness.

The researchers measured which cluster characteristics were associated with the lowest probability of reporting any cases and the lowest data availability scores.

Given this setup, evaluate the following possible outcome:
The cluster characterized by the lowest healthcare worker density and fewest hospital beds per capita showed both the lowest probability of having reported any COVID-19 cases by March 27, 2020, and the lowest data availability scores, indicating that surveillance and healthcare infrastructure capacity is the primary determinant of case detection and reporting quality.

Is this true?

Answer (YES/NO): NO